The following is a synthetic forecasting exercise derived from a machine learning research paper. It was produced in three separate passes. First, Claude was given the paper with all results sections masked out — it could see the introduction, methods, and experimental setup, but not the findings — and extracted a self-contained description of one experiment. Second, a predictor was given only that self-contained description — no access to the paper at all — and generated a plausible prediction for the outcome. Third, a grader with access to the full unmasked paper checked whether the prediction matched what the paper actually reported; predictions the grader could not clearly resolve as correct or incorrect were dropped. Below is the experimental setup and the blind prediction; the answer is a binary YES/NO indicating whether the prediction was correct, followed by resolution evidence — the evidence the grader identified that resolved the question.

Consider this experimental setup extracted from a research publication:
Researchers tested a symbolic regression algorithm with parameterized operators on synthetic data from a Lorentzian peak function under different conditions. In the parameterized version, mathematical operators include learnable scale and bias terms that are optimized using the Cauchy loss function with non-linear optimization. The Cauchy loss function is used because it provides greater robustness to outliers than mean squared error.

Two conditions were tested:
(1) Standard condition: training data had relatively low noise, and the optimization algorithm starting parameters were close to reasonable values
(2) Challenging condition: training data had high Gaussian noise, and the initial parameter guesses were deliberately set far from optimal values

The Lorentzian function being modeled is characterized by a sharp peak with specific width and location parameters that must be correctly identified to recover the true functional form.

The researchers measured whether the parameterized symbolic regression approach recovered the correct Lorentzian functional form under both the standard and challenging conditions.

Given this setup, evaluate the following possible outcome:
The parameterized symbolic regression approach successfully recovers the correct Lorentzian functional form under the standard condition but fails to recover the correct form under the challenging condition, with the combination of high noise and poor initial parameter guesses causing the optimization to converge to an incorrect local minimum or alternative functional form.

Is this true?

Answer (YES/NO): YES